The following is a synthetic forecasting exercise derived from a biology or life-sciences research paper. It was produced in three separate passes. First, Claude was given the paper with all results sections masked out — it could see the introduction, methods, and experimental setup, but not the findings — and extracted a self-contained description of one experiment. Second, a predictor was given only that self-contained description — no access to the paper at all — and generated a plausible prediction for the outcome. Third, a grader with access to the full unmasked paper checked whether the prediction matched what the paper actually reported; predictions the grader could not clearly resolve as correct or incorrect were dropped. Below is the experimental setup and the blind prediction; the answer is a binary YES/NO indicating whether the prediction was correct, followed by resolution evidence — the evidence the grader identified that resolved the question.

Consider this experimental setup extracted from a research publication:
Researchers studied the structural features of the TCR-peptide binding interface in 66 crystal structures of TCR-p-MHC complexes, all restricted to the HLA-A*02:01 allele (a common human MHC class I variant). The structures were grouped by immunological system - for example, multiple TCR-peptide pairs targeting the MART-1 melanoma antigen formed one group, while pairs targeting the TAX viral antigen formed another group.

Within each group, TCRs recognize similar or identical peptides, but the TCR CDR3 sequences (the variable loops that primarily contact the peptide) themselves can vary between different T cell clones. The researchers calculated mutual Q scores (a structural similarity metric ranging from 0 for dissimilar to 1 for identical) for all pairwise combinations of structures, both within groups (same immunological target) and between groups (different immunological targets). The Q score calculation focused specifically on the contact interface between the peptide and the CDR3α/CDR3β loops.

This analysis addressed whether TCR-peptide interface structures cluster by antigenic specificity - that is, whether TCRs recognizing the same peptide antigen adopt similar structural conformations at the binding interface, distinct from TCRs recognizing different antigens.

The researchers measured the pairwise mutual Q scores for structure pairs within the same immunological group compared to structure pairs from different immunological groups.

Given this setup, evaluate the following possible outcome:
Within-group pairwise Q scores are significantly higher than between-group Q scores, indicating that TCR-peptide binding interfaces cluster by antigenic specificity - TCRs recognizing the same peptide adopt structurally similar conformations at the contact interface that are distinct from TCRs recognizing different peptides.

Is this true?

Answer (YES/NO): NO